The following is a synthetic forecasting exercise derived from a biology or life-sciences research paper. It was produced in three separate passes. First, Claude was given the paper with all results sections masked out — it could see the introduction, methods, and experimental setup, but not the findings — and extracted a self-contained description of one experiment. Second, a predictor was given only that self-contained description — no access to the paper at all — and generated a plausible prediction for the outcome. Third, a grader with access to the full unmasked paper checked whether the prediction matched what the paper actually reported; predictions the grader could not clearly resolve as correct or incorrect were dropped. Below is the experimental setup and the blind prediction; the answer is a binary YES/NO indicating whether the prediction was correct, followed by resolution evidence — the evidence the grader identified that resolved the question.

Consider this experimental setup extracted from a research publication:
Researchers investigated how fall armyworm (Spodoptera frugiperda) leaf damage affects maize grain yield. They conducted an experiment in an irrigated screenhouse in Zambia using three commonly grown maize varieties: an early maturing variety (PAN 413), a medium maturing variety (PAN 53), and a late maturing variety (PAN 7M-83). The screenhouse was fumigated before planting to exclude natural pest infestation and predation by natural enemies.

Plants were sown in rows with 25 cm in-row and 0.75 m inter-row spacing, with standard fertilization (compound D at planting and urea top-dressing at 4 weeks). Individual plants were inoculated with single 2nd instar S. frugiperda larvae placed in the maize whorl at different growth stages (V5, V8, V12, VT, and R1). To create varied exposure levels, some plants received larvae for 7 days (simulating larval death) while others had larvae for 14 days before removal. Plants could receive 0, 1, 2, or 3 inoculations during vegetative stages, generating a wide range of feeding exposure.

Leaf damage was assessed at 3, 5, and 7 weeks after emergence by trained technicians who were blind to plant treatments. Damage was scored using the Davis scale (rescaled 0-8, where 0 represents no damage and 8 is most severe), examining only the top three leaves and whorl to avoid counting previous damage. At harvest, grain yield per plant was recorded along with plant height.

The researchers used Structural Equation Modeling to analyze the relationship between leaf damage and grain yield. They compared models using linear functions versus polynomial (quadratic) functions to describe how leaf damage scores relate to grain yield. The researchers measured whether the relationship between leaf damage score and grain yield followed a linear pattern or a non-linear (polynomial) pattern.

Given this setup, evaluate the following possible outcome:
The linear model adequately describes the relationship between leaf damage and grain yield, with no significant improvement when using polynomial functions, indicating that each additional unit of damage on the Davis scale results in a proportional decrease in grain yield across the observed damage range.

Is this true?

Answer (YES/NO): YES